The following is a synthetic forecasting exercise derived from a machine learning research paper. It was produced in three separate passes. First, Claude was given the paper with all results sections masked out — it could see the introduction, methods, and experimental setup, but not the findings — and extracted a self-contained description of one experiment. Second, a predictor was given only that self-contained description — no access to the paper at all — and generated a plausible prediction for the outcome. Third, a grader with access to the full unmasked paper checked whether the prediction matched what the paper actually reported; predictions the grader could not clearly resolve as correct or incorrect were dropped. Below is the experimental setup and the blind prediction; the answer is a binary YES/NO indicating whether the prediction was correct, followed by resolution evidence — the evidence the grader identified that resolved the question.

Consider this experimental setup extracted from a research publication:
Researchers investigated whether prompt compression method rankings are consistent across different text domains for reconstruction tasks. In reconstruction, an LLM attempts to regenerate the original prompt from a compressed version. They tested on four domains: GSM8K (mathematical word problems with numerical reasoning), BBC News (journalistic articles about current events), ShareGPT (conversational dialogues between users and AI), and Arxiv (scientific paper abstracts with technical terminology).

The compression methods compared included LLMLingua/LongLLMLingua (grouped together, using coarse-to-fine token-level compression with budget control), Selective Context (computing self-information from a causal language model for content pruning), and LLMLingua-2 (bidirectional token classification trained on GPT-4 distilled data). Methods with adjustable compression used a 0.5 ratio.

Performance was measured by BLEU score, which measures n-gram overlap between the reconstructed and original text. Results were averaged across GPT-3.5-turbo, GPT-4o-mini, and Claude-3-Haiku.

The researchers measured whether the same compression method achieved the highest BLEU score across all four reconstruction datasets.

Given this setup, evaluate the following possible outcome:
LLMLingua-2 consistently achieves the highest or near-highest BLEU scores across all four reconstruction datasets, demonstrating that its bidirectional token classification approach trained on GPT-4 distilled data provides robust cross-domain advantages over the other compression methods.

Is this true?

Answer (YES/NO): NO